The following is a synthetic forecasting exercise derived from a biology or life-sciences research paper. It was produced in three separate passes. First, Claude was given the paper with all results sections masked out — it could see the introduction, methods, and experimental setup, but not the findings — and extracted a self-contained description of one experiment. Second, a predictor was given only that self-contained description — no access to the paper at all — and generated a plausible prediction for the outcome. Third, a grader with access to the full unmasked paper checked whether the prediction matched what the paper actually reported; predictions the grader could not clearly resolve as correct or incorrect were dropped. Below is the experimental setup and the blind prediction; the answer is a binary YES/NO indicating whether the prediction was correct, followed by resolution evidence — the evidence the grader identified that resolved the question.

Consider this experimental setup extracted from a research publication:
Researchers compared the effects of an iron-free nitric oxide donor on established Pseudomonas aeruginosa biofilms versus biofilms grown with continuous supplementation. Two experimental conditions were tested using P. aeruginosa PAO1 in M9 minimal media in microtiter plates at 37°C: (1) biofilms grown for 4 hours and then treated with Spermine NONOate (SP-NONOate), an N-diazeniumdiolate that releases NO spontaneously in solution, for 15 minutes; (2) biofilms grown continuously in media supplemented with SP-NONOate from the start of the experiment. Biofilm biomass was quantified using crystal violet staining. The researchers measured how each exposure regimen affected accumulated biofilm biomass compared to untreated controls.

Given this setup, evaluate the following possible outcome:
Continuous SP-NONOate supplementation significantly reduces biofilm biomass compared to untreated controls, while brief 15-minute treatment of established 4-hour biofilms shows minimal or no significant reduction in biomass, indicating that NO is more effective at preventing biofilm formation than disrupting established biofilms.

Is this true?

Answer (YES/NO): NO